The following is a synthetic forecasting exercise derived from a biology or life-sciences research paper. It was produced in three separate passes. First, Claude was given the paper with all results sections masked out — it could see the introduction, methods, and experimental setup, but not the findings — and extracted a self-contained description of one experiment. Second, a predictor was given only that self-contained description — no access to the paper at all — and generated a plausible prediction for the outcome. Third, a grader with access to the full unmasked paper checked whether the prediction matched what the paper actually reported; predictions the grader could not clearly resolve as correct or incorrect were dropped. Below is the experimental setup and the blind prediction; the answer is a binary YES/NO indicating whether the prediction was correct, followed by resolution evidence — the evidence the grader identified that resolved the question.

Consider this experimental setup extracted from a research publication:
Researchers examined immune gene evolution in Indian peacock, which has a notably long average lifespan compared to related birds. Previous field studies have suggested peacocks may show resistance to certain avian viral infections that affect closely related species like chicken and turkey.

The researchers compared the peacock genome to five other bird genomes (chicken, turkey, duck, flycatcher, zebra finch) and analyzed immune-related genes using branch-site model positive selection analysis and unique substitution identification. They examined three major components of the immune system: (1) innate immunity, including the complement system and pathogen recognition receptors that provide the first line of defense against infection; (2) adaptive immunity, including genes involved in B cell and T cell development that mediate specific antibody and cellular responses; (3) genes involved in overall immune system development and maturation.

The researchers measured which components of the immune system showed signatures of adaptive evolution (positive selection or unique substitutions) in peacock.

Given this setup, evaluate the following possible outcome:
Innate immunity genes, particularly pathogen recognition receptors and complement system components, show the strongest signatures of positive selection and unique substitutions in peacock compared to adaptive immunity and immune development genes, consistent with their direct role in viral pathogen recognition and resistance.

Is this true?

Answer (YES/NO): NO